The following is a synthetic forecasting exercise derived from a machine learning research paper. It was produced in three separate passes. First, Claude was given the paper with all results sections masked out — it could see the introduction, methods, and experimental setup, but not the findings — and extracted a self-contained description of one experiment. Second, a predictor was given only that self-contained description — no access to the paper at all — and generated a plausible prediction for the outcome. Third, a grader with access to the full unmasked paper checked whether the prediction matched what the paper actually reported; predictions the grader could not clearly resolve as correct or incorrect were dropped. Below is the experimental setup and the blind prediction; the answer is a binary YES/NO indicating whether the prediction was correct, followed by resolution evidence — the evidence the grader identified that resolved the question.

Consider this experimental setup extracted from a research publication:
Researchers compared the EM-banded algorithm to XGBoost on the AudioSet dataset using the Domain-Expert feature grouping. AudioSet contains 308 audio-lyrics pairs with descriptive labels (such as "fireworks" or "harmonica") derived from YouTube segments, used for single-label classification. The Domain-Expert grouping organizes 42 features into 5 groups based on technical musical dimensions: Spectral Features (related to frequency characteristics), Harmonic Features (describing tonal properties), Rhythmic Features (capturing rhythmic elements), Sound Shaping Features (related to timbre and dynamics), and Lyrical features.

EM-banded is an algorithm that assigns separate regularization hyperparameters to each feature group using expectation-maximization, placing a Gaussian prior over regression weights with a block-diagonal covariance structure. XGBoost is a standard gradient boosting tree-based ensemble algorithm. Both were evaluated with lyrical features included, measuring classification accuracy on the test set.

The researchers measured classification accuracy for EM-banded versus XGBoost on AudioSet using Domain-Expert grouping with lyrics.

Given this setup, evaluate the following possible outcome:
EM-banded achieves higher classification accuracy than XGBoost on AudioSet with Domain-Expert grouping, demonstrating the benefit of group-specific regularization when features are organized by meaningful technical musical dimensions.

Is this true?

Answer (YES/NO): NO